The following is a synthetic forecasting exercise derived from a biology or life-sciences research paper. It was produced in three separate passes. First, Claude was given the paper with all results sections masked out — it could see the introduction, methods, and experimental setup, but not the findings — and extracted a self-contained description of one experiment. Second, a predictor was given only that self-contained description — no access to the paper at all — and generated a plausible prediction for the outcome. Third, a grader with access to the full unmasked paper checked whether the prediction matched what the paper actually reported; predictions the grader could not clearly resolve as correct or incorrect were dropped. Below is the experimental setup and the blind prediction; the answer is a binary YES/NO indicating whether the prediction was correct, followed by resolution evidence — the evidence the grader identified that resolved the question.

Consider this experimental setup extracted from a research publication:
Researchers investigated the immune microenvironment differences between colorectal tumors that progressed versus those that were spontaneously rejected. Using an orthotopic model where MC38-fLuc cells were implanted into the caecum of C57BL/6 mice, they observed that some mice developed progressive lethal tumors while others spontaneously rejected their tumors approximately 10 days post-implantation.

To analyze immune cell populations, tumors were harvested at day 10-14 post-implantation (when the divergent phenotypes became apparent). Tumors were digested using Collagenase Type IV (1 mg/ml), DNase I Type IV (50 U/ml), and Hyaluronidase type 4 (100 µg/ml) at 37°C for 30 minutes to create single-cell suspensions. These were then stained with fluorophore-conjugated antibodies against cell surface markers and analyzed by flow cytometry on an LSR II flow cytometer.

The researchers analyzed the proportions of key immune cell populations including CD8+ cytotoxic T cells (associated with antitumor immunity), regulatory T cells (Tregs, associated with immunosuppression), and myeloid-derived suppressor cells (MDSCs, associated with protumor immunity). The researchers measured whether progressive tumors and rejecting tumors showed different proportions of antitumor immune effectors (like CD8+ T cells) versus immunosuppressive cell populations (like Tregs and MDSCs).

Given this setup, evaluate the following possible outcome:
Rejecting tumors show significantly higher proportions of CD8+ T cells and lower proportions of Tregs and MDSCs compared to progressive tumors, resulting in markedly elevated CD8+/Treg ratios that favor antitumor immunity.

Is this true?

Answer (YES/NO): YES